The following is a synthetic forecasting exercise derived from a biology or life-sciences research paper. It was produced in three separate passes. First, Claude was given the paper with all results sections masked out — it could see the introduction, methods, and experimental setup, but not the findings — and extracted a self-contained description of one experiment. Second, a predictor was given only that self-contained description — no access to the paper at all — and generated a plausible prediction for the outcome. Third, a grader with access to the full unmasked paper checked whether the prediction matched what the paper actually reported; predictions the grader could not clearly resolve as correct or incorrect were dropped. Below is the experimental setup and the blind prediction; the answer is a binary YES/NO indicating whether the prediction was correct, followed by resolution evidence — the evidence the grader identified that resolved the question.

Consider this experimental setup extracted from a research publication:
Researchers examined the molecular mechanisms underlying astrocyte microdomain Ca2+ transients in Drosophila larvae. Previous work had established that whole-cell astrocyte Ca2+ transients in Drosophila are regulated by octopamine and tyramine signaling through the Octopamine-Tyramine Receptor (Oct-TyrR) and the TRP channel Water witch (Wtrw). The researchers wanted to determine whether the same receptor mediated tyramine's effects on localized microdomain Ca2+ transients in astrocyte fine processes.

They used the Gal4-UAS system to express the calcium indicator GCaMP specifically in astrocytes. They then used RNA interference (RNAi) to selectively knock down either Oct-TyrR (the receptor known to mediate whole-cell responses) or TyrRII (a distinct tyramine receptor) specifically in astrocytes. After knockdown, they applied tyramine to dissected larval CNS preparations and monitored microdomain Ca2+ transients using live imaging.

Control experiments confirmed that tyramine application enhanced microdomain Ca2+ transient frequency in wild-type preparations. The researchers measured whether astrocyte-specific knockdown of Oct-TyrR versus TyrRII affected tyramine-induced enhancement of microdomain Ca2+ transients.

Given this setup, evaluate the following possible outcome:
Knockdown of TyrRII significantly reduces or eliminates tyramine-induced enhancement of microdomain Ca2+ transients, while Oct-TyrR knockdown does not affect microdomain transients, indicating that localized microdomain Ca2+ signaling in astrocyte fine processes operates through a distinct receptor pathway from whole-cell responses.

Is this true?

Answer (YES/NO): YES